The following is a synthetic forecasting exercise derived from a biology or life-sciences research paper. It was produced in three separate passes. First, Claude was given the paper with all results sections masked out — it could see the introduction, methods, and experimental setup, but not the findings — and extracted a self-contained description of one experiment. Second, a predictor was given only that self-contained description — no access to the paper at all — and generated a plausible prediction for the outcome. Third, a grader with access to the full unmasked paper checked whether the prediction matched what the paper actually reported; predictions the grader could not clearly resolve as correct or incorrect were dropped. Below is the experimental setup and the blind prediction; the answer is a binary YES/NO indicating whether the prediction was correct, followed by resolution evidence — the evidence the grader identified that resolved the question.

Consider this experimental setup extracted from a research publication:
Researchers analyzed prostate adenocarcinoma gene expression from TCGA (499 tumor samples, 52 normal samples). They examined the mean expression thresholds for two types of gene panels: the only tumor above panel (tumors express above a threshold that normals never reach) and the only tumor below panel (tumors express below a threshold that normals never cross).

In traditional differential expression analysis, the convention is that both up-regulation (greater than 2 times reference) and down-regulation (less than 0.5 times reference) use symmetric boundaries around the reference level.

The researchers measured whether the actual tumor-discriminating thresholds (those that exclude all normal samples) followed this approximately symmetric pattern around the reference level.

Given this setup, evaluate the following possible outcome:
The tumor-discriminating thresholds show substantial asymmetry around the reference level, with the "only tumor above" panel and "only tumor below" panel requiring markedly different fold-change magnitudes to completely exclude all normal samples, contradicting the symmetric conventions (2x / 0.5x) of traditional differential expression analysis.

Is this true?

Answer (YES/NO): NO